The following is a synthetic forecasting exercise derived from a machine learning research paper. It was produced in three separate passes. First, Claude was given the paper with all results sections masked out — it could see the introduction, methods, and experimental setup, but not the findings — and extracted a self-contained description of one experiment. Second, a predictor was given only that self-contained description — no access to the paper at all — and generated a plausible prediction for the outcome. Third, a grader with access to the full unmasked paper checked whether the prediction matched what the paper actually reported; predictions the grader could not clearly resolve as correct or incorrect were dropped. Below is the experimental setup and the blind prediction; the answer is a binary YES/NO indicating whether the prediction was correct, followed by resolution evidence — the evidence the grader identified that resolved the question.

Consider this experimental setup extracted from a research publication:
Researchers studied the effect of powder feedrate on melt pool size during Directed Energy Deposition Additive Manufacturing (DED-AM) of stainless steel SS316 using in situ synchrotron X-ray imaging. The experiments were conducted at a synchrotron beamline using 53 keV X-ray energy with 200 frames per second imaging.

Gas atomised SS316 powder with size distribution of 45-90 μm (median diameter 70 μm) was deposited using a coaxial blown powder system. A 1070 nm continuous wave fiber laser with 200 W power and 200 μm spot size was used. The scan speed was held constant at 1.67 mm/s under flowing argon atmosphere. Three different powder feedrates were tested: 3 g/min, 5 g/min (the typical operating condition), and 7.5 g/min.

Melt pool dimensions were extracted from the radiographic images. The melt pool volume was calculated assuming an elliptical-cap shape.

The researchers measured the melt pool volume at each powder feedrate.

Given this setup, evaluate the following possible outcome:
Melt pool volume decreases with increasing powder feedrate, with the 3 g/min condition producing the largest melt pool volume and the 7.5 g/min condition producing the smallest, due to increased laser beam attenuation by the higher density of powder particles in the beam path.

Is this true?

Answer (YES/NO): NO